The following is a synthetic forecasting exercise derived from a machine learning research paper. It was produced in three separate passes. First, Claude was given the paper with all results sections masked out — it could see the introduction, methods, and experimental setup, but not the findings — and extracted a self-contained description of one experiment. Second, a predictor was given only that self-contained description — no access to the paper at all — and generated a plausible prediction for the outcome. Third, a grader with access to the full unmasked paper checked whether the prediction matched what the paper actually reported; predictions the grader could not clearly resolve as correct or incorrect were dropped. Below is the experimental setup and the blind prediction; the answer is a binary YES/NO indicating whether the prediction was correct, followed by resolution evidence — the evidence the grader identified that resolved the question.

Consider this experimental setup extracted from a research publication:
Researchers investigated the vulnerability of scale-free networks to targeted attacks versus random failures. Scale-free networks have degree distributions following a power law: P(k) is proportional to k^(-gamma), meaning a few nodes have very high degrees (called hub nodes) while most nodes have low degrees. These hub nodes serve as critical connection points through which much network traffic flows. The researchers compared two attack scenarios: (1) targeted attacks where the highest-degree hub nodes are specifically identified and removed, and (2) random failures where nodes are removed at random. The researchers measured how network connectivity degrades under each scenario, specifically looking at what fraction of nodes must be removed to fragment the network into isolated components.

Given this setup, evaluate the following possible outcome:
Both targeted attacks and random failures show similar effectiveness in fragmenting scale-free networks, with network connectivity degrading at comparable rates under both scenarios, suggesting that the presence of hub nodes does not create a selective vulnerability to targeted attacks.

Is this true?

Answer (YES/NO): NO